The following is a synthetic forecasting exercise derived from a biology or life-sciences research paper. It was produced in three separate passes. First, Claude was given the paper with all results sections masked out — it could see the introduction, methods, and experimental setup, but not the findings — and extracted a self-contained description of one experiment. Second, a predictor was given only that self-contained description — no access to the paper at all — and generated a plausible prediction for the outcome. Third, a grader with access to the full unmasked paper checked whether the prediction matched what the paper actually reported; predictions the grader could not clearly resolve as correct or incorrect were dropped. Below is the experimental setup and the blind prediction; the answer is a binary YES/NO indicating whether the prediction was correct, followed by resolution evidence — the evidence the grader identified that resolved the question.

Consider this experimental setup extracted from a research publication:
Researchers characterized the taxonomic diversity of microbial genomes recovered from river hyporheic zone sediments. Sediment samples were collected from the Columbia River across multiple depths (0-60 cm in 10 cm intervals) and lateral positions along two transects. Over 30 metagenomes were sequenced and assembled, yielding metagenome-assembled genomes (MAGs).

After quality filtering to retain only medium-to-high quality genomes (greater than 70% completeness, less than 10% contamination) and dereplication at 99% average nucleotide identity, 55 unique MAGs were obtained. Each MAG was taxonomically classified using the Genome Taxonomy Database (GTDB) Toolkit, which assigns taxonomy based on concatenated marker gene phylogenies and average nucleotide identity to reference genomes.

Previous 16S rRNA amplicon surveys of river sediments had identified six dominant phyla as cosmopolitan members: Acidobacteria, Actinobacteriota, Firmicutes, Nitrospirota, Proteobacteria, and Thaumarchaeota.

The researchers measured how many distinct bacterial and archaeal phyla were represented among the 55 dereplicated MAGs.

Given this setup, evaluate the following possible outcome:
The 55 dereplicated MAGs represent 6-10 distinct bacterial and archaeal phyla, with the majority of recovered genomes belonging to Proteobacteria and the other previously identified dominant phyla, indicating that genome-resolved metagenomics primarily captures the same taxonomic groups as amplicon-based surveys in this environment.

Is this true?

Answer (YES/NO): NO